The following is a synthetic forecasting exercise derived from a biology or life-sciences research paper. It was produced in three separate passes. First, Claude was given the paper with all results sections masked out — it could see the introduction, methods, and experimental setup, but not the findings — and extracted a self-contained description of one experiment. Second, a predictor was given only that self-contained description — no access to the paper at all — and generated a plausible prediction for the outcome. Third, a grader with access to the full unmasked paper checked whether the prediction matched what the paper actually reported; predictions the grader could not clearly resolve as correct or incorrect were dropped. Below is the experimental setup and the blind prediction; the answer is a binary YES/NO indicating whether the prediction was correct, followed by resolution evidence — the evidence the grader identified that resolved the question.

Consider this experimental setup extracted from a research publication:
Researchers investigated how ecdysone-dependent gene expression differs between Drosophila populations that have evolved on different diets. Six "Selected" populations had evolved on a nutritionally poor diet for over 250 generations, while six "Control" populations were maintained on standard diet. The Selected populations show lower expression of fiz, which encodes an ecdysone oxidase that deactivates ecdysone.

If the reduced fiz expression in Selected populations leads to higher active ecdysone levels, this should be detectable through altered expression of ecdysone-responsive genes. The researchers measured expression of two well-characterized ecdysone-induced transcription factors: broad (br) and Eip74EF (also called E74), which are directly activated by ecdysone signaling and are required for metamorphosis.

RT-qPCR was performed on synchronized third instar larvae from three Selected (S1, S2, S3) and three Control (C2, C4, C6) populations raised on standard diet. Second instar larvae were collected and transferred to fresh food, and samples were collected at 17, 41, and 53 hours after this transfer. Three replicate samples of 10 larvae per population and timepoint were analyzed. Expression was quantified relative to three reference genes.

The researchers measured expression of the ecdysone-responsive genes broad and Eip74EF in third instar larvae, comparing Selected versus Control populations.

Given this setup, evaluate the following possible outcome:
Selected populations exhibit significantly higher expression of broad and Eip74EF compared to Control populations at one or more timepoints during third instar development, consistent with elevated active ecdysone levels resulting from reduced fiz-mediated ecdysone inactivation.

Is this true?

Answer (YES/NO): NO